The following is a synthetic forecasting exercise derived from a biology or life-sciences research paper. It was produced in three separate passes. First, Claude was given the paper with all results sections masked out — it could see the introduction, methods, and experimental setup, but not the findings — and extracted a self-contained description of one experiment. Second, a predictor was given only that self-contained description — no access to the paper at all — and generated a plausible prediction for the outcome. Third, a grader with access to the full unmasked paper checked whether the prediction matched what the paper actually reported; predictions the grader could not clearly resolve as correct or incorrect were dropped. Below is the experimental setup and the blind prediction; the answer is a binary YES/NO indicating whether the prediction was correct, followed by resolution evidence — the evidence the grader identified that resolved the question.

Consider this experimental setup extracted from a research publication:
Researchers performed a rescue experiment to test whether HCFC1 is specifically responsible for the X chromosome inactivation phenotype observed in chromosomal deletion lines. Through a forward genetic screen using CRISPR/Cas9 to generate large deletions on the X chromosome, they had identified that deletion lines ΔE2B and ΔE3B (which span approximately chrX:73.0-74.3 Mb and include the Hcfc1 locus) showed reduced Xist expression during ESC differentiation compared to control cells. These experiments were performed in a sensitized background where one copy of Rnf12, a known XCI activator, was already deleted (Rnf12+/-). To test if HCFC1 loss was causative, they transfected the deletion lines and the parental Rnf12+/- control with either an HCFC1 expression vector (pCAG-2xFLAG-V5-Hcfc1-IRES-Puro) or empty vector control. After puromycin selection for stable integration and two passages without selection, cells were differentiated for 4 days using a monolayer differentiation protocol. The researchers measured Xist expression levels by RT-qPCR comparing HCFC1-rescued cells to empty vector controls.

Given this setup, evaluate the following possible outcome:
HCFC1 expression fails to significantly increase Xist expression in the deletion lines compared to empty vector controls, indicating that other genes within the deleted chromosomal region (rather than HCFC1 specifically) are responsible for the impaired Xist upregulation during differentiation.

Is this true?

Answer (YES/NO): NO